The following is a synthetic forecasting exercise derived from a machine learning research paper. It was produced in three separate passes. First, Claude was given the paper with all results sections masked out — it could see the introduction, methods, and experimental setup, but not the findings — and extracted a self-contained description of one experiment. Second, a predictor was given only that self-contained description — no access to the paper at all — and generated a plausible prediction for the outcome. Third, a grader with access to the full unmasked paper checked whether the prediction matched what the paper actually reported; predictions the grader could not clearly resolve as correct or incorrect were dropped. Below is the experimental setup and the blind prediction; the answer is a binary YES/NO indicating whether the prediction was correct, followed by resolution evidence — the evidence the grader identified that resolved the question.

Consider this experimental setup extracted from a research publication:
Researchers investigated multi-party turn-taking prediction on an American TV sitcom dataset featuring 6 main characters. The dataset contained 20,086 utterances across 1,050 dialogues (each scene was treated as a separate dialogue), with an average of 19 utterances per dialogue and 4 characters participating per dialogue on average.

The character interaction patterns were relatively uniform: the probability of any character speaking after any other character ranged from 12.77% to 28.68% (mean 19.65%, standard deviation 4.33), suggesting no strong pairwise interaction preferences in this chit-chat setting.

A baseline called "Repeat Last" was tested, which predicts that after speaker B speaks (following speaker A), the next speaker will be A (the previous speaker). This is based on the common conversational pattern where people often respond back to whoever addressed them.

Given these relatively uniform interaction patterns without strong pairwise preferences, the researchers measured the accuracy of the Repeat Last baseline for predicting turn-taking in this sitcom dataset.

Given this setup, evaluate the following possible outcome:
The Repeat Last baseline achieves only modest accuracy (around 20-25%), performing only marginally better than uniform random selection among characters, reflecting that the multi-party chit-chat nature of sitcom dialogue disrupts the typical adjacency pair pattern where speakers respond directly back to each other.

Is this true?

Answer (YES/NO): NO